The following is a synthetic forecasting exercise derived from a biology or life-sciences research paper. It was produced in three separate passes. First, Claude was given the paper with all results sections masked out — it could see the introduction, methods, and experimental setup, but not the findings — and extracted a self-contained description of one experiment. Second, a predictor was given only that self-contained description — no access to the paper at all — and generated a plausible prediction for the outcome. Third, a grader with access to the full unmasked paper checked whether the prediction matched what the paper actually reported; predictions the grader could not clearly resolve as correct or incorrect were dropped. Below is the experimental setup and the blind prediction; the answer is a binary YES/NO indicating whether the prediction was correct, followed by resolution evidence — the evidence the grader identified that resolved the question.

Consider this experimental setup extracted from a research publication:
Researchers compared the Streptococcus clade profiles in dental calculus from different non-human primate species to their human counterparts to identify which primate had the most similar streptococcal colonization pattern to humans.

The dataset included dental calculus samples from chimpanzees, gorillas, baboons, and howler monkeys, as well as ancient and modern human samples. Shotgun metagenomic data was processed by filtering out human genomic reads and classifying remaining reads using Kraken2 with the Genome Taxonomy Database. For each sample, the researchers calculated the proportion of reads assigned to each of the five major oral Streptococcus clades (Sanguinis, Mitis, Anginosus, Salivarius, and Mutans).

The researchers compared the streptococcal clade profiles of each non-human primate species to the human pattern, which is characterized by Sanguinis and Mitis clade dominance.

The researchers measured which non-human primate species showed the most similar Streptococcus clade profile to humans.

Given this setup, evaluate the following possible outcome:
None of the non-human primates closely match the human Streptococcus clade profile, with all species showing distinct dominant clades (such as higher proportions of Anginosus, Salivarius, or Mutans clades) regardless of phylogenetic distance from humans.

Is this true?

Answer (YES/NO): NO